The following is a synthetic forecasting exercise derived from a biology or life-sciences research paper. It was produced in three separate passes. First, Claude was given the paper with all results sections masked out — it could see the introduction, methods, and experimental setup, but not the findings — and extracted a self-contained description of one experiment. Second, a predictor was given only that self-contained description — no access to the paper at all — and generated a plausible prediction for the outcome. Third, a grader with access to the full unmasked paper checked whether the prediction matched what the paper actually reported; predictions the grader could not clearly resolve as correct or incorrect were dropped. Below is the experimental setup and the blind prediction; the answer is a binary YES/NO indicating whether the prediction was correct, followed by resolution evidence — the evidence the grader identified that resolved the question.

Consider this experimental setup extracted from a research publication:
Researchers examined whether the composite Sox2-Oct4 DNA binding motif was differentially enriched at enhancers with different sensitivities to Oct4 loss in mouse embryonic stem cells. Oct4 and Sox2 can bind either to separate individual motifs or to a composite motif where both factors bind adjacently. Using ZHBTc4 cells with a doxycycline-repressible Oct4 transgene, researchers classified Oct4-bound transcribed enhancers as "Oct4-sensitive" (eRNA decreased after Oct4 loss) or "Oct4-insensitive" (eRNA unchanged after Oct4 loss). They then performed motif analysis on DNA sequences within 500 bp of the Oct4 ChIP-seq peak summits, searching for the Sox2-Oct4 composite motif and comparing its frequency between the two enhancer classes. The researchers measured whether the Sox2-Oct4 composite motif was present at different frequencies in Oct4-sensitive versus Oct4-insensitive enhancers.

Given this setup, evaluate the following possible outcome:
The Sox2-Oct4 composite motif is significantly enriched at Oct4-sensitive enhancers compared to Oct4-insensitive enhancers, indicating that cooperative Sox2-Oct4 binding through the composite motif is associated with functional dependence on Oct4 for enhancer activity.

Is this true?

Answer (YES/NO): YES